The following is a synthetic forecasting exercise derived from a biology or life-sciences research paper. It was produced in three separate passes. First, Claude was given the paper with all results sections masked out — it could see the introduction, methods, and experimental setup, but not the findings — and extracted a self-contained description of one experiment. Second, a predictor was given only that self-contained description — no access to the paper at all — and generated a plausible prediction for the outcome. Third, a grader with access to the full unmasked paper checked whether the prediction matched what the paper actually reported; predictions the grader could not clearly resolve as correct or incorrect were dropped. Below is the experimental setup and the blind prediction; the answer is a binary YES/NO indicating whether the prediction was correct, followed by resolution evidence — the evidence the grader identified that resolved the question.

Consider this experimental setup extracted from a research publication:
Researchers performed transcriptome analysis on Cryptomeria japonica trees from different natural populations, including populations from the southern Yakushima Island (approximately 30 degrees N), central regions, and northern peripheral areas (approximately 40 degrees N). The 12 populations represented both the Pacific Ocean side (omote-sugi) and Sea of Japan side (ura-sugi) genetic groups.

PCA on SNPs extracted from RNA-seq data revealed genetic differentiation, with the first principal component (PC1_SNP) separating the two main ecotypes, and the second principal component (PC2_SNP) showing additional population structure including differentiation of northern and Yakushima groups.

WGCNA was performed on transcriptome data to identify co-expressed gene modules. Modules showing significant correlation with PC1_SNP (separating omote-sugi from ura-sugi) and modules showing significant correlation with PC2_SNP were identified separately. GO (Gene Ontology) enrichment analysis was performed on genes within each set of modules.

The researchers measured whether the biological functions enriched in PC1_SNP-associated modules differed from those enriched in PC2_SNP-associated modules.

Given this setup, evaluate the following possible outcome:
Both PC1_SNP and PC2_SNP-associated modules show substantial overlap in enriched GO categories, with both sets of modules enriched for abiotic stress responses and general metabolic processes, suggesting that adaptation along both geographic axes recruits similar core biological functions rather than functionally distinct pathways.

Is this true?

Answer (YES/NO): NO